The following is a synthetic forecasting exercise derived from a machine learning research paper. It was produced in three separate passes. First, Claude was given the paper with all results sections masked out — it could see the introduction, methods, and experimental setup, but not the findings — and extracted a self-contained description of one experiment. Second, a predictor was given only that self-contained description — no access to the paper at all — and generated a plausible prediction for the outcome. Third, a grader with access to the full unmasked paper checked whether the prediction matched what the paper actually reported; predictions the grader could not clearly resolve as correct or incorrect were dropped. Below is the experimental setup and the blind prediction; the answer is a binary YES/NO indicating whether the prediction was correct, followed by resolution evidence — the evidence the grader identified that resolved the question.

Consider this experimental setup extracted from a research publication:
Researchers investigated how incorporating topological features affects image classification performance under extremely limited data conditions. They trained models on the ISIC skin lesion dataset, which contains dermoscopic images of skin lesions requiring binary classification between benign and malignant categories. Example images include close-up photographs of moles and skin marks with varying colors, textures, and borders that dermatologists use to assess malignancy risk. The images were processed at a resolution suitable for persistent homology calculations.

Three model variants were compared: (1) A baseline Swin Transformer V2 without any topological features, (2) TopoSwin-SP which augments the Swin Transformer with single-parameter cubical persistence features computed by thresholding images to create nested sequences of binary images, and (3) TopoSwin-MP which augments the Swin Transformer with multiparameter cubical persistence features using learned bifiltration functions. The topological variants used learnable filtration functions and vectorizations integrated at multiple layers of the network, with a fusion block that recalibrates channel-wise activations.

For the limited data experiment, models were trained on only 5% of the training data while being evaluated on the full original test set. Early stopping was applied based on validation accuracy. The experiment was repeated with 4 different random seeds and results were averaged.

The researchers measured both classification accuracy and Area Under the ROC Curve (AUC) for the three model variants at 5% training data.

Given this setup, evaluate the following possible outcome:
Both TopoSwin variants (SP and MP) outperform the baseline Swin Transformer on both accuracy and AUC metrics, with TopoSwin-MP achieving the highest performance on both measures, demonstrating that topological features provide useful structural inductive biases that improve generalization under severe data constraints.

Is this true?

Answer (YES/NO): NO